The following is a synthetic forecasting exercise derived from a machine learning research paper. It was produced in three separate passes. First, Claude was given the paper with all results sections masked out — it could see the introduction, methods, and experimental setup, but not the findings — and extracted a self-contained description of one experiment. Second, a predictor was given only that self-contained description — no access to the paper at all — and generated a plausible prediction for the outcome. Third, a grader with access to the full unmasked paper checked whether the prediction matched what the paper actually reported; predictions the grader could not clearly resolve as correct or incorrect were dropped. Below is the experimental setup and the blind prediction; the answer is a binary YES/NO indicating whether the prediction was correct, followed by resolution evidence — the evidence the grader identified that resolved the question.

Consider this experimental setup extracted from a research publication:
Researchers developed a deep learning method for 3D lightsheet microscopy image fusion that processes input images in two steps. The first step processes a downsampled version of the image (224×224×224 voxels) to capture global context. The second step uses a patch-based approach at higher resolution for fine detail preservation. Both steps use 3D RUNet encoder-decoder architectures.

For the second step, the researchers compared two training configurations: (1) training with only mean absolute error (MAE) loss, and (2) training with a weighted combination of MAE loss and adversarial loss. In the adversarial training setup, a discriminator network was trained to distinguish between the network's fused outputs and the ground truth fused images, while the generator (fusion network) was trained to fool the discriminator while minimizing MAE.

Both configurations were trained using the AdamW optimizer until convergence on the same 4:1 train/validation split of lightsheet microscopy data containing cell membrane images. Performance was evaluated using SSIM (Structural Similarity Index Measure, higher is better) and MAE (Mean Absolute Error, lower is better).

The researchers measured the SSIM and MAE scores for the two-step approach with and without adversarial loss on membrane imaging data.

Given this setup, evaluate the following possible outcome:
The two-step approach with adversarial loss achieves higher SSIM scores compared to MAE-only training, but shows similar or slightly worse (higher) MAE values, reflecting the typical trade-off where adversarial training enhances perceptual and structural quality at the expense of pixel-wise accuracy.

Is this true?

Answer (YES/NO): NO